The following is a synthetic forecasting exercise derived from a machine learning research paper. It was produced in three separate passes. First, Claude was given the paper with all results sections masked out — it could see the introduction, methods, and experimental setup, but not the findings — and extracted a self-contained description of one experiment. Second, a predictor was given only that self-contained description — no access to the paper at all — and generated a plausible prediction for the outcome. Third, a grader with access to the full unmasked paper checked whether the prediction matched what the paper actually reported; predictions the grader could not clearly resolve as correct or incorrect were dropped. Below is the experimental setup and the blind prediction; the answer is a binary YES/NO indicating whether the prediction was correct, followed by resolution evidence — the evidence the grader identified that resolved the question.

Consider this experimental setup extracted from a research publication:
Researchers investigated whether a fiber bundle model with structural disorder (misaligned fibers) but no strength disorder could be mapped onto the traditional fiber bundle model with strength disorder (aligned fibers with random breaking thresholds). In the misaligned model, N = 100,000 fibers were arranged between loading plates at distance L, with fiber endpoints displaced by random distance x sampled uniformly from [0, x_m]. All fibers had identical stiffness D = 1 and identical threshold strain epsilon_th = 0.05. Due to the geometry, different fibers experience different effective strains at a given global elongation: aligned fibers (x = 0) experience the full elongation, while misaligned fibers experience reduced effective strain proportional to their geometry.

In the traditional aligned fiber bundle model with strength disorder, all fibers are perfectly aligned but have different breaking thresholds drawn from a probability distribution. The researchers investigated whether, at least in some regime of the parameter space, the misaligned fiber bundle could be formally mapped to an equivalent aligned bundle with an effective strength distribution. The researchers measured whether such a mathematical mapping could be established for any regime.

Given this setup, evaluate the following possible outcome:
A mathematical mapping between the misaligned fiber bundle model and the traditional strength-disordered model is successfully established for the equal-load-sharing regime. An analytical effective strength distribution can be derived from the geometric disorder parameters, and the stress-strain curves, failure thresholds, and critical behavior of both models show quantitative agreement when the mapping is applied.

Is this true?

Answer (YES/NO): NO